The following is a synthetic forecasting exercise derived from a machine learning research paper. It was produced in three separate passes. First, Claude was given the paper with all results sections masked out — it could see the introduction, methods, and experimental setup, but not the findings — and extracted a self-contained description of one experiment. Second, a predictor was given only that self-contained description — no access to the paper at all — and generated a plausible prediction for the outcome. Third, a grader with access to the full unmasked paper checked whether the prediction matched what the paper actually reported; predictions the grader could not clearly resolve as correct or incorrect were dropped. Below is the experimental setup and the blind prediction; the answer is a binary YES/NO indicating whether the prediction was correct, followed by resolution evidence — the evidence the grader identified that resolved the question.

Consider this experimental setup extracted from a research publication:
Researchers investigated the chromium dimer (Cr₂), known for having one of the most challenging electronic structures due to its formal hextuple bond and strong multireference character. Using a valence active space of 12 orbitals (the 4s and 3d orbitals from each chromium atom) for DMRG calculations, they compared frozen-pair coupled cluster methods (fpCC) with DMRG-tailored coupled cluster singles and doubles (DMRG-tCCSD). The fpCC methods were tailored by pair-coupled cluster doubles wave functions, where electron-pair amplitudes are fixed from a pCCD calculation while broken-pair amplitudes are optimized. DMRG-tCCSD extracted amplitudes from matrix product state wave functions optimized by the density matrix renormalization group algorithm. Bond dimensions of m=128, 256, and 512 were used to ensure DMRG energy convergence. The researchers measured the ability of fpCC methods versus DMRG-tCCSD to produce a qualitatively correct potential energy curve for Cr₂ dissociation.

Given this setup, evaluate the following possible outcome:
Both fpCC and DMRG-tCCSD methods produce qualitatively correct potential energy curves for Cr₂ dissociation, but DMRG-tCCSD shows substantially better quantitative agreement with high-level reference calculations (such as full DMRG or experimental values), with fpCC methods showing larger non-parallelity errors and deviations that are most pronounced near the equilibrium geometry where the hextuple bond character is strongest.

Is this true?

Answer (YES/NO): NO